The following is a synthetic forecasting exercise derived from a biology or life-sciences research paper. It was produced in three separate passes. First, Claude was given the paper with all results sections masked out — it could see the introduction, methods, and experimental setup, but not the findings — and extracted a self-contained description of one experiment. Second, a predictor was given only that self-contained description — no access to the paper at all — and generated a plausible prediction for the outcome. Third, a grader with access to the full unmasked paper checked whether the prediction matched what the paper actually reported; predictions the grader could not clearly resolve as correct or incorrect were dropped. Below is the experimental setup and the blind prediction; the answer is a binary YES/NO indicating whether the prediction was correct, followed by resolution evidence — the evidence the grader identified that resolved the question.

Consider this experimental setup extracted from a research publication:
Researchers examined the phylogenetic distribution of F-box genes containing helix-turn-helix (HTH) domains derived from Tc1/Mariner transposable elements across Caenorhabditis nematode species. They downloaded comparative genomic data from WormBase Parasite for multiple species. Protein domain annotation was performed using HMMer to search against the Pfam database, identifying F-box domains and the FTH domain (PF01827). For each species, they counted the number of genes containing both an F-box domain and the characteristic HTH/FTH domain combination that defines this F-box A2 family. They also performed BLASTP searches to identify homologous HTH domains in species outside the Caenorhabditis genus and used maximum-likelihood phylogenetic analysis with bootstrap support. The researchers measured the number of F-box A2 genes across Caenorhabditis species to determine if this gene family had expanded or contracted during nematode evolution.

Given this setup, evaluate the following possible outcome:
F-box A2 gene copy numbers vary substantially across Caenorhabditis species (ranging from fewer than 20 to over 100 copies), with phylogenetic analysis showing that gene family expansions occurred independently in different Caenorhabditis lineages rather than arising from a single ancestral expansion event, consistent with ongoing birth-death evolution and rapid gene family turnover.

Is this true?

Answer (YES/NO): NO